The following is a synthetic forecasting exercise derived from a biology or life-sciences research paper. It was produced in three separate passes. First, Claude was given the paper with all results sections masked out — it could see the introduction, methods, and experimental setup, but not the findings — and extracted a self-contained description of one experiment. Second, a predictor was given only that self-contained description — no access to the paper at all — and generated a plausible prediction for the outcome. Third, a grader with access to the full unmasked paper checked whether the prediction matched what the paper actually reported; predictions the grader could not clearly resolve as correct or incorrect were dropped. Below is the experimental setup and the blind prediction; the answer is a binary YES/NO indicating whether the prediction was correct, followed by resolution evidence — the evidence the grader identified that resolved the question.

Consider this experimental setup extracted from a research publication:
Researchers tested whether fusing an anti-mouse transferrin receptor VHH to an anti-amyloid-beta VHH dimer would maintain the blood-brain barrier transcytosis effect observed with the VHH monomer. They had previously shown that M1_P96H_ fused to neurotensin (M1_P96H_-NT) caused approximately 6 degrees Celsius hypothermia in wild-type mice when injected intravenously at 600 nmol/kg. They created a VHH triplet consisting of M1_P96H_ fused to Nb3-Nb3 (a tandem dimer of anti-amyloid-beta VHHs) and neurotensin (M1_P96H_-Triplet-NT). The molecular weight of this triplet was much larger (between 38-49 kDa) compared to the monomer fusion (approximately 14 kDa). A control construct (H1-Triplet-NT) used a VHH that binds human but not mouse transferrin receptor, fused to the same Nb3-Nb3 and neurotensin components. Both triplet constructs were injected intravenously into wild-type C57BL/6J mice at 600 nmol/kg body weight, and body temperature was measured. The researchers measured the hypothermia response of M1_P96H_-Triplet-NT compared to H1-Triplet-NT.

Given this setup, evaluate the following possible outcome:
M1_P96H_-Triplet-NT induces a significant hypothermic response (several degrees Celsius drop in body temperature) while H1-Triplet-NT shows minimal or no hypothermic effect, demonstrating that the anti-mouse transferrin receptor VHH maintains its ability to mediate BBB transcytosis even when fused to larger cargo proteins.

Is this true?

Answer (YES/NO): YES